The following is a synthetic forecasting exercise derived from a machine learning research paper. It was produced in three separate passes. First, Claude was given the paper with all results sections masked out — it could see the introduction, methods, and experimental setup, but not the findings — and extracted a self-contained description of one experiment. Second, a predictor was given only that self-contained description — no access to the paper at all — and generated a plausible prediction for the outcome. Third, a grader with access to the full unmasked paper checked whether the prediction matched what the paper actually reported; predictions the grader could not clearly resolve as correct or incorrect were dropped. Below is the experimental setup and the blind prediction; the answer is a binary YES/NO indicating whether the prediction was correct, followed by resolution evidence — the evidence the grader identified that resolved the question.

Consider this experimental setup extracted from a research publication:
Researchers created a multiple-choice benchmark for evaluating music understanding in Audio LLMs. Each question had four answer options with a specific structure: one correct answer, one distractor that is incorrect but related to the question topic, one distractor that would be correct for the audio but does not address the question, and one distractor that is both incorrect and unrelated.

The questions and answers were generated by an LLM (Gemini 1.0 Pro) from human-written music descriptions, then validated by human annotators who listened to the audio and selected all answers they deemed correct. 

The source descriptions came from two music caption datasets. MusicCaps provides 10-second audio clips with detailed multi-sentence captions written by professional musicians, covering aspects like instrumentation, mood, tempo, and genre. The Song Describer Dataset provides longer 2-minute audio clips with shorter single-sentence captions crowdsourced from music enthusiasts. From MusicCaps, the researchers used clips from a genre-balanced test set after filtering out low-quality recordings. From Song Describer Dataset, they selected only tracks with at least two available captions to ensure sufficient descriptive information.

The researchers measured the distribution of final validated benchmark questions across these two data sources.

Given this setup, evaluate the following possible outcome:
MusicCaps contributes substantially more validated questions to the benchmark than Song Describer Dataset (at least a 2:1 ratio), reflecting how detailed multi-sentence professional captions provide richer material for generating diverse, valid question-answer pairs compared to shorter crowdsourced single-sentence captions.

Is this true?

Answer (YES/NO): YES